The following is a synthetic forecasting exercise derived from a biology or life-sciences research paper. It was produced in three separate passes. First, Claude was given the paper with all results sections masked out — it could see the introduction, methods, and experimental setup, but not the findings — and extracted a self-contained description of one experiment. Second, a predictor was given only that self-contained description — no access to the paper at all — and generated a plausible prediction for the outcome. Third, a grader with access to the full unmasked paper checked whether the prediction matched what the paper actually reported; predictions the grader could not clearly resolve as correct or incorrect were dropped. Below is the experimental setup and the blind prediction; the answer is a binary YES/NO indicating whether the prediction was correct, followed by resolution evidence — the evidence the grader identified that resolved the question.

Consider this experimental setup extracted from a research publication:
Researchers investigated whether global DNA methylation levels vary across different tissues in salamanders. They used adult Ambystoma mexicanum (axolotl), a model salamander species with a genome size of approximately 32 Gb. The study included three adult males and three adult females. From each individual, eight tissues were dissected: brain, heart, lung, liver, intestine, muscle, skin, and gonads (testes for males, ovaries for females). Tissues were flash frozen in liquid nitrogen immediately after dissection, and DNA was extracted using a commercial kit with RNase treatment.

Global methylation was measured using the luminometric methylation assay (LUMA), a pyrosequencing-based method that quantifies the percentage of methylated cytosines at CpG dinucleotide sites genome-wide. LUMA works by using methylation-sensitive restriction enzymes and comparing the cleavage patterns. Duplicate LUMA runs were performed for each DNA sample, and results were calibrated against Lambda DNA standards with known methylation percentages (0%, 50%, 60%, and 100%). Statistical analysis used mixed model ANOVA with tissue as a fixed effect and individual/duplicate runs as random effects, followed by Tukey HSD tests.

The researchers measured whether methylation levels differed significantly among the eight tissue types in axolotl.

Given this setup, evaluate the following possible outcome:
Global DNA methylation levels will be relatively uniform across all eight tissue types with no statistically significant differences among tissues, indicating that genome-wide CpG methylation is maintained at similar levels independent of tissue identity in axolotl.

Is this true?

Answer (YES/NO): NO